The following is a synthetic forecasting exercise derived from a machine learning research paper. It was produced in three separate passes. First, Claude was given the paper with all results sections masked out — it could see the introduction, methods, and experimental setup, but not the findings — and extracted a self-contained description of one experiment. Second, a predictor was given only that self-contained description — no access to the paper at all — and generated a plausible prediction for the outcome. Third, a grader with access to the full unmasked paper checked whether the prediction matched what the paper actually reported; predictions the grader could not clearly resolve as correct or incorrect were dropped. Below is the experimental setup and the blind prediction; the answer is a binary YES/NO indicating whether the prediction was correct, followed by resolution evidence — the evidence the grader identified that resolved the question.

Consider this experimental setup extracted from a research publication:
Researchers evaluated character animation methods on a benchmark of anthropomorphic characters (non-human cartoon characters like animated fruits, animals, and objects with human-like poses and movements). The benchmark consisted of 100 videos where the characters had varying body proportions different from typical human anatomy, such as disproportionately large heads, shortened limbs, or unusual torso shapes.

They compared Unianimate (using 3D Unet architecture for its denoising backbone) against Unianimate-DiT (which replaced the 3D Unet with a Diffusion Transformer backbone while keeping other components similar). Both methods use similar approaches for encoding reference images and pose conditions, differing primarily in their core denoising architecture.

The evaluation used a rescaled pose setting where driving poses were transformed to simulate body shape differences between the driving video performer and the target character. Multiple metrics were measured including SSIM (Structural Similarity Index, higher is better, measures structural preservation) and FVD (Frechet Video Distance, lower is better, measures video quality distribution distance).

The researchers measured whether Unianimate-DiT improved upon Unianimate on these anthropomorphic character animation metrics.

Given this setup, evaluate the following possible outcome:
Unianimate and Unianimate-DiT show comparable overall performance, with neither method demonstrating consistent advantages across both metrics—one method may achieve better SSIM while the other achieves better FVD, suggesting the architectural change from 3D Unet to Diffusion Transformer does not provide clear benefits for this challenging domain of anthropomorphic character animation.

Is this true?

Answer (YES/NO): NO